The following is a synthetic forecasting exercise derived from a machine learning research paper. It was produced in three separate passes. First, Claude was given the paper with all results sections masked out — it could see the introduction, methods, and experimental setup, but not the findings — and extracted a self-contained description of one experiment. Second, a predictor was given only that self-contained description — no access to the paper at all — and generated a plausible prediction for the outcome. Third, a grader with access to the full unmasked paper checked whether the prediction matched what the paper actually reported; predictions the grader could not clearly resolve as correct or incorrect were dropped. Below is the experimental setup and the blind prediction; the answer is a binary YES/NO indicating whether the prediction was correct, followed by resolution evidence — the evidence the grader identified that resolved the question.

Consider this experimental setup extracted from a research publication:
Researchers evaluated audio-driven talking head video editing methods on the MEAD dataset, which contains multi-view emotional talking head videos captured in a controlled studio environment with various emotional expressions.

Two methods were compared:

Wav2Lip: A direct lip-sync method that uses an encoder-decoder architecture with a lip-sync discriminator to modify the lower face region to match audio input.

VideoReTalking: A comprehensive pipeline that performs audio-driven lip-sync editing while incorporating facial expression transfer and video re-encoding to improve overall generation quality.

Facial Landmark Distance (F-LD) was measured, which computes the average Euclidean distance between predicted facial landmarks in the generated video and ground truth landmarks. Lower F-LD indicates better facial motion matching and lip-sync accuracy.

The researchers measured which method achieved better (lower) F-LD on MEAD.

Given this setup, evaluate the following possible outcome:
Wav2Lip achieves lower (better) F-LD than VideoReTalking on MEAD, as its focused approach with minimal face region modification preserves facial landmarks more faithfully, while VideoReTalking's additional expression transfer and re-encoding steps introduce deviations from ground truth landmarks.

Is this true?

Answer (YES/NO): YES